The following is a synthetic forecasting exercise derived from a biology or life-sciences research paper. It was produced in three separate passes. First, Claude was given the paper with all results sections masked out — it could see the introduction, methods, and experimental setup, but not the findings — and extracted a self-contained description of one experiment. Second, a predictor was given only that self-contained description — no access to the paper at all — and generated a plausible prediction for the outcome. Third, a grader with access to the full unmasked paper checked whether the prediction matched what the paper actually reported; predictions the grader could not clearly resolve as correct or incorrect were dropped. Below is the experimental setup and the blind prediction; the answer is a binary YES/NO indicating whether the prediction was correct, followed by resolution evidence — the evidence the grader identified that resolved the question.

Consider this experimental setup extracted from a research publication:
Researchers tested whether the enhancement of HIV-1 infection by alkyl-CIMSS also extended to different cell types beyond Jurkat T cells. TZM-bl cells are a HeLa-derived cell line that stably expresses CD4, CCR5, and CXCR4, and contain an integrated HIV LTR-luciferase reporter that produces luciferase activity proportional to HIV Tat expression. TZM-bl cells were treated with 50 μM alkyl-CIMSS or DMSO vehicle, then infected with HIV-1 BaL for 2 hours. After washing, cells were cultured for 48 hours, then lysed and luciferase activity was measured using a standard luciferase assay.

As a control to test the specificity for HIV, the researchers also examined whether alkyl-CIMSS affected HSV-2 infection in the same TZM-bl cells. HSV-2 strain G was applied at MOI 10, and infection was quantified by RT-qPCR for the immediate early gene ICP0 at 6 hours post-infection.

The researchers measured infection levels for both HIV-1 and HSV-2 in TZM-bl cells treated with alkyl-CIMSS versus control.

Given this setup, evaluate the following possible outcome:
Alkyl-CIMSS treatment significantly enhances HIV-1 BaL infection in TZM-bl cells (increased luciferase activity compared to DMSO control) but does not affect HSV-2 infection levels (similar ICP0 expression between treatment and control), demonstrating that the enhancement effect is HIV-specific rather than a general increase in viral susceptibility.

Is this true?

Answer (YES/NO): NO